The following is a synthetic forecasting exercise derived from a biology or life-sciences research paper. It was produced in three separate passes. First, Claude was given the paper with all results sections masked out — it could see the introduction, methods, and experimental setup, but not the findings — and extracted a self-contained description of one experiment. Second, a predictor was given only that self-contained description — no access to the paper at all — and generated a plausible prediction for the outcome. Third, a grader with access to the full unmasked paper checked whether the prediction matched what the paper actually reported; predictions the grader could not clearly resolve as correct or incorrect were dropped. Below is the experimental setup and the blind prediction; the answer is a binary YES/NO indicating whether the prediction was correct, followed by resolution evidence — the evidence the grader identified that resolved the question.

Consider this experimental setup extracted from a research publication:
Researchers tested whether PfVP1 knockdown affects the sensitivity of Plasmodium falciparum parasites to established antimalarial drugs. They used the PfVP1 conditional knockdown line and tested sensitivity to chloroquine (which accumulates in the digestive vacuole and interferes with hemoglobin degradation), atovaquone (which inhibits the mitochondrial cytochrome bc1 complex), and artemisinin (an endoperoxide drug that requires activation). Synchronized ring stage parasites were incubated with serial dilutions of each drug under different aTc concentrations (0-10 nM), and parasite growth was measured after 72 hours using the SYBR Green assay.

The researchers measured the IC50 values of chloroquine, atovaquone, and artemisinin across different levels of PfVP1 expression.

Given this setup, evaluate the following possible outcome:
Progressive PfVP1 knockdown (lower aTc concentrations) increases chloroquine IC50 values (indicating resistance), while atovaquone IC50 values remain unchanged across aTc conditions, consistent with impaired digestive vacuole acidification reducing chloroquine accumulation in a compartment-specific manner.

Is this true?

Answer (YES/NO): NO